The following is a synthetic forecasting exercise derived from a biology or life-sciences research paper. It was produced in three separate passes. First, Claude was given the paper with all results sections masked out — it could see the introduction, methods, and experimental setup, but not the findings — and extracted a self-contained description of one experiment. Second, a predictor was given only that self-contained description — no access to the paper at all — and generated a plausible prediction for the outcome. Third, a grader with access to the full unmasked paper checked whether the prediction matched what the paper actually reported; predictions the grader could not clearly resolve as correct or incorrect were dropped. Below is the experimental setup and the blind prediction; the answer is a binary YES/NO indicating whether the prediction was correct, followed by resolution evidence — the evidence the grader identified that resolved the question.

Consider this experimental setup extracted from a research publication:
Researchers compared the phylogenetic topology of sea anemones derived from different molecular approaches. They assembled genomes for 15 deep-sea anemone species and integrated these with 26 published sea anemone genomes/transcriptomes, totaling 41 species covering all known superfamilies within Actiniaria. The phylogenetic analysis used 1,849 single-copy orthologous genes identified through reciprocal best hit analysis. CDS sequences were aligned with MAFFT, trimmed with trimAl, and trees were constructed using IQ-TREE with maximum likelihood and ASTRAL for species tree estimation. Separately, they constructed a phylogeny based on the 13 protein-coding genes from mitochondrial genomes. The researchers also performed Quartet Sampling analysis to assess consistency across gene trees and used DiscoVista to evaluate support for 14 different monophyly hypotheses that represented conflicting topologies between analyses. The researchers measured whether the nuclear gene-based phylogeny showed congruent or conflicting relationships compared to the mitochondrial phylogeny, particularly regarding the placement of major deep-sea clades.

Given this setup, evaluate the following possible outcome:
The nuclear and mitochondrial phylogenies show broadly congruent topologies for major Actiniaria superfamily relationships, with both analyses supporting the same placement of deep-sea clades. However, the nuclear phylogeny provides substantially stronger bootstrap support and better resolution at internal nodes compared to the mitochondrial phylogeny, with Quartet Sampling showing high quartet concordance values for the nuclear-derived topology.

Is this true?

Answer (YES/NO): NO